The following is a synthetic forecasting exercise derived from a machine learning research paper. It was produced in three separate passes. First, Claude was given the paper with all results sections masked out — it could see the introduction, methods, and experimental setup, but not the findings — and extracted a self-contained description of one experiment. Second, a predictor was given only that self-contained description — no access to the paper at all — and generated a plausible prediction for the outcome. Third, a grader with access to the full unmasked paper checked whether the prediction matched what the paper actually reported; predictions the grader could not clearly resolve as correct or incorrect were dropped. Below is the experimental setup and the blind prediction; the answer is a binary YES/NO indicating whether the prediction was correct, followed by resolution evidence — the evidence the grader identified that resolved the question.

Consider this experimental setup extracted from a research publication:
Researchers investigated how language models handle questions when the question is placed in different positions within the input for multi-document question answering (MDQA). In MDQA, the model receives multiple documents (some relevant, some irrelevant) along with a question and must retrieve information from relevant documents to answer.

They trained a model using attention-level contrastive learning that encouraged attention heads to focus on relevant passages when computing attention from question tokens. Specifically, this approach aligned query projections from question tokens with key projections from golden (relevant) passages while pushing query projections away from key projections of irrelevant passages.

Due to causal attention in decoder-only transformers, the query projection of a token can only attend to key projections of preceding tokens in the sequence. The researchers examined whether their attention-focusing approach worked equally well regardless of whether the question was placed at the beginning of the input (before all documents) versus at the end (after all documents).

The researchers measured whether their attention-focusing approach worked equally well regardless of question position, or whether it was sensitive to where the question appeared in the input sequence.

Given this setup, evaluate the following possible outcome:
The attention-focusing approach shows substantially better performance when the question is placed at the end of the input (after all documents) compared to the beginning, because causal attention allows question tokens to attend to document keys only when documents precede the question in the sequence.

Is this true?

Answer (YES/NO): YES